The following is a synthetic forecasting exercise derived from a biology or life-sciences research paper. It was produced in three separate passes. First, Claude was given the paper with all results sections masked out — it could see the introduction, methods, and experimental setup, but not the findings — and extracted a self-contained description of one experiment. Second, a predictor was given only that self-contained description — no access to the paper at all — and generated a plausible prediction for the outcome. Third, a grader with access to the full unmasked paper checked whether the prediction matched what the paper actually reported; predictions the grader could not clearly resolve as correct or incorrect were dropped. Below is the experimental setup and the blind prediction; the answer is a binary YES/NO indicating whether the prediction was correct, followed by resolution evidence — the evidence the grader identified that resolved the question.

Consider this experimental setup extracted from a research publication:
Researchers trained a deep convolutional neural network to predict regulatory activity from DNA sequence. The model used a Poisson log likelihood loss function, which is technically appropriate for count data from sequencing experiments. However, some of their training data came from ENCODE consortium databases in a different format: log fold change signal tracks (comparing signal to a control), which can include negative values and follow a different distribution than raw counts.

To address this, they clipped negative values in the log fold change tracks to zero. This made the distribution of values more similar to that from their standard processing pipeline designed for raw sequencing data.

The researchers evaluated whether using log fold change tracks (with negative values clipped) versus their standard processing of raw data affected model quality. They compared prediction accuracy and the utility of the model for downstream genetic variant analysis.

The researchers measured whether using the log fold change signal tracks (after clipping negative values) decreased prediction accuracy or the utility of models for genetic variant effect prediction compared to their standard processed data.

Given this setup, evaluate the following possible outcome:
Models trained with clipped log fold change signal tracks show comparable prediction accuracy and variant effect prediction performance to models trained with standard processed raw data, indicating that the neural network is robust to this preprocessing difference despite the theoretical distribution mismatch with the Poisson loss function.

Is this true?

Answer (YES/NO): YES